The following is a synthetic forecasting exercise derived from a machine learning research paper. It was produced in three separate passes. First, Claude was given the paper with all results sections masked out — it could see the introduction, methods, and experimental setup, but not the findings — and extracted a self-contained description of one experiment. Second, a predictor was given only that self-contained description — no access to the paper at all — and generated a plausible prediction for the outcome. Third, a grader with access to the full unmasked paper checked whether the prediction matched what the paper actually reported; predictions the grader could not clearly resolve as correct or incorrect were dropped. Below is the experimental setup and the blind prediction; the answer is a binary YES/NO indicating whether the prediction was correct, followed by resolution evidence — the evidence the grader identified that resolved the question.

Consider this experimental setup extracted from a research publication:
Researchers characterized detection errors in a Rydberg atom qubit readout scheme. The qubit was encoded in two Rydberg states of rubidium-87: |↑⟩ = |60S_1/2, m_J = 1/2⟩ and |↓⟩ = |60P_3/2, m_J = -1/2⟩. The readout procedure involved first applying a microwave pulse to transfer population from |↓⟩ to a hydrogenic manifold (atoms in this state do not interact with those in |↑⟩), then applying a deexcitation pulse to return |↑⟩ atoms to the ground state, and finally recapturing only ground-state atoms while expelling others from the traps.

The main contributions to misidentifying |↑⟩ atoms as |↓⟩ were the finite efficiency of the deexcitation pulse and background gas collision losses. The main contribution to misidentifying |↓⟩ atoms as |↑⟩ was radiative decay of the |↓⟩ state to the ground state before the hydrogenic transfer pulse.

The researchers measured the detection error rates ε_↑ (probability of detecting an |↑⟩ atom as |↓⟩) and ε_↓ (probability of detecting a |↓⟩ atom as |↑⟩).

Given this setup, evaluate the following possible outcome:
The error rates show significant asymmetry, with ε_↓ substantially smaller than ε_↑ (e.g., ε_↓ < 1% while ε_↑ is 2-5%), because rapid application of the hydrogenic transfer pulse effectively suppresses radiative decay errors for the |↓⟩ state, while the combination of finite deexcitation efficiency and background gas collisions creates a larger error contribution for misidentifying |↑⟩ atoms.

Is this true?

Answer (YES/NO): NO